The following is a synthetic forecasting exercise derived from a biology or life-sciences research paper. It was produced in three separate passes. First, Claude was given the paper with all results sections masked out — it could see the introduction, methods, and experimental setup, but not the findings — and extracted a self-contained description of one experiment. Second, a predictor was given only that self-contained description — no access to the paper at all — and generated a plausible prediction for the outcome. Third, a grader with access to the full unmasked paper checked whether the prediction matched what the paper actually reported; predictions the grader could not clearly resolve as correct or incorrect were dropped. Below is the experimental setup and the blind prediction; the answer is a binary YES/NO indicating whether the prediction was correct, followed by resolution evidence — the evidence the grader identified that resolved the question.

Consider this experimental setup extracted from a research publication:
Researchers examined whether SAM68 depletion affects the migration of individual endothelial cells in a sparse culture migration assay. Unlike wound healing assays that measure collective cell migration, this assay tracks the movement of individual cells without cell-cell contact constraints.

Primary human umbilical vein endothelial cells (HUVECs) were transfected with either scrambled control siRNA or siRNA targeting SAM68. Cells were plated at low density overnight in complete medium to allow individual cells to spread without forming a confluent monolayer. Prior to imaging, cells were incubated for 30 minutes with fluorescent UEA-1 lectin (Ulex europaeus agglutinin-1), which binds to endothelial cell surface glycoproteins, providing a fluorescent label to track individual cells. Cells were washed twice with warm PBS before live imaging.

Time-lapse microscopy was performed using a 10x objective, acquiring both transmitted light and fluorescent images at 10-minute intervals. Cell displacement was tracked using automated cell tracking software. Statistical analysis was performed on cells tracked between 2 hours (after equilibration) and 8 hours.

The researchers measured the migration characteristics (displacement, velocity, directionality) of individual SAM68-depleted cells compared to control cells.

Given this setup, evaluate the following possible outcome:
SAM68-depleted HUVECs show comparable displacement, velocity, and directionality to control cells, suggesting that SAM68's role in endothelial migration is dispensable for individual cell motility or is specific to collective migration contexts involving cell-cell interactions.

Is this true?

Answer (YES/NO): NO